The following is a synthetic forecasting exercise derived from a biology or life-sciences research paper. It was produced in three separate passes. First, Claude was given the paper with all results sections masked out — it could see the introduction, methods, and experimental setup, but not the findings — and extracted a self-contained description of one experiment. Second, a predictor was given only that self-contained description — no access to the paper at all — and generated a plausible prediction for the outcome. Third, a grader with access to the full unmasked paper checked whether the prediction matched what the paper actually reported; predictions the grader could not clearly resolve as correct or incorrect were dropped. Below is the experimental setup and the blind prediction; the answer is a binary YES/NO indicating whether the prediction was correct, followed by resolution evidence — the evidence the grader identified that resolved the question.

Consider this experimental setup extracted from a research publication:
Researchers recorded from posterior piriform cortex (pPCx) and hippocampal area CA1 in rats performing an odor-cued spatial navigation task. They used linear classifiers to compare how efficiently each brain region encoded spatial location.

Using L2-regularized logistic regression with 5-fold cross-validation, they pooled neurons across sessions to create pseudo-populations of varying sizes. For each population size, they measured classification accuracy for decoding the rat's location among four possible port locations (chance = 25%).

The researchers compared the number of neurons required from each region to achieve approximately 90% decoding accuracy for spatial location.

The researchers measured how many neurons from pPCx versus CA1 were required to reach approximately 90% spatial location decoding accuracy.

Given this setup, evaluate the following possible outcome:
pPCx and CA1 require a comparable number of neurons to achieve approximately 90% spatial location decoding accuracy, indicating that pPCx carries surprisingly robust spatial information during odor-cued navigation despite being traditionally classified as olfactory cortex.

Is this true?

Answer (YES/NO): NO